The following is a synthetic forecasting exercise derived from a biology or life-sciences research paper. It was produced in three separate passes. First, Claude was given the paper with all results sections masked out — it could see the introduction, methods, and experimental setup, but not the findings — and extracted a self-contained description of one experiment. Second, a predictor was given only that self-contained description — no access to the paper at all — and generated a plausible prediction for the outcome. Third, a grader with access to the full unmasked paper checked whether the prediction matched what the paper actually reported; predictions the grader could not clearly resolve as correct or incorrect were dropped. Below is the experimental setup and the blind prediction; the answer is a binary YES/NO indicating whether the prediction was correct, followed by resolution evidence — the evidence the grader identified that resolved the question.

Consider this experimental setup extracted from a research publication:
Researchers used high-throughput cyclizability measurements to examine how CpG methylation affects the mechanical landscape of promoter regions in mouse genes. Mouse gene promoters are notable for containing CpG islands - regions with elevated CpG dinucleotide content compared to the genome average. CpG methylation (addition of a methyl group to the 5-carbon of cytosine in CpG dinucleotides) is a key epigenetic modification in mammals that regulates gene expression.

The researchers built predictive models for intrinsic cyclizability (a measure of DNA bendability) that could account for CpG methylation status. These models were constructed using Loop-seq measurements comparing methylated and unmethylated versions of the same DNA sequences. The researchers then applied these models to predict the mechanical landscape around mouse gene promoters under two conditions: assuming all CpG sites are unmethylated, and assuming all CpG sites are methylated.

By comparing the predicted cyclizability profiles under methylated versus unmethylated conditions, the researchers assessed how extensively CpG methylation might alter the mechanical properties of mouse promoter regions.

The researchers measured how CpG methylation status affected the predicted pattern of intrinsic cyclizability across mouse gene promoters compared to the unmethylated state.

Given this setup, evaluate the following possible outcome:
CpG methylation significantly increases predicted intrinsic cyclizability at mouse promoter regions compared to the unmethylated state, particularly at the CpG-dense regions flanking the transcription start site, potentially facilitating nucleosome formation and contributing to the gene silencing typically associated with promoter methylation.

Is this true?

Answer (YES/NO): NO